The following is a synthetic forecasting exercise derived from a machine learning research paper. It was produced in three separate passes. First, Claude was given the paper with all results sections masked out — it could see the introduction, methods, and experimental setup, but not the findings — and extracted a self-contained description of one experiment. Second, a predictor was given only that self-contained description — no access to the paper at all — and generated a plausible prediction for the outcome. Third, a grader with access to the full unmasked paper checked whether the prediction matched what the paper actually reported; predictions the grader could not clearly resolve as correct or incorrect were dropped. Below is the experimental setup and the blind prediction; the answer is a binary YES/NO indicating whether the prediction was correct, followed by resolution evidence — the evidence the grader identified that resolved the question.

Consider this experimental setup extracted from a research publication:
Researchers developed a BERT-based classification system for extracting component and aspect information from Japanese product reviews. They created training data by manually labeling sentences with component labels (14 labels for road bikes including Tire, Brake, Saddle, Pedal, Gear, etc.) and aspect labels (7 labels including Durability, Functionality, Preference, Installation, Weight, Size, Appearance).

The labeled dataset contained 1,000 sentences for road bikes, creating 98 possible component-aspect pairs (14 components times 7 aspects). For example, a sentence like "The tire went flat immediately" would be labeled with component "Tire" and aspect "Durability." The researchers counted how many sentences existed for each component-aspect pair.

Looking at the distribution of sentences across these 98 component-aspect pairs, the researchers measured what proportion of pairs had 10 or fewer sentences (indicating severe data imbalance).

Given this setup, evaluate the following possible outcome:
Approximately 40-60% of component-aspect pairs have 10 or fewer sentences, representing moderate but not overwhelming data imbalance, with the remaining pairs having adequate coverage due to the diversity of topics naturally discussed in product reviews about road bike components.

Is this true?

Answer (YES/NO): YES